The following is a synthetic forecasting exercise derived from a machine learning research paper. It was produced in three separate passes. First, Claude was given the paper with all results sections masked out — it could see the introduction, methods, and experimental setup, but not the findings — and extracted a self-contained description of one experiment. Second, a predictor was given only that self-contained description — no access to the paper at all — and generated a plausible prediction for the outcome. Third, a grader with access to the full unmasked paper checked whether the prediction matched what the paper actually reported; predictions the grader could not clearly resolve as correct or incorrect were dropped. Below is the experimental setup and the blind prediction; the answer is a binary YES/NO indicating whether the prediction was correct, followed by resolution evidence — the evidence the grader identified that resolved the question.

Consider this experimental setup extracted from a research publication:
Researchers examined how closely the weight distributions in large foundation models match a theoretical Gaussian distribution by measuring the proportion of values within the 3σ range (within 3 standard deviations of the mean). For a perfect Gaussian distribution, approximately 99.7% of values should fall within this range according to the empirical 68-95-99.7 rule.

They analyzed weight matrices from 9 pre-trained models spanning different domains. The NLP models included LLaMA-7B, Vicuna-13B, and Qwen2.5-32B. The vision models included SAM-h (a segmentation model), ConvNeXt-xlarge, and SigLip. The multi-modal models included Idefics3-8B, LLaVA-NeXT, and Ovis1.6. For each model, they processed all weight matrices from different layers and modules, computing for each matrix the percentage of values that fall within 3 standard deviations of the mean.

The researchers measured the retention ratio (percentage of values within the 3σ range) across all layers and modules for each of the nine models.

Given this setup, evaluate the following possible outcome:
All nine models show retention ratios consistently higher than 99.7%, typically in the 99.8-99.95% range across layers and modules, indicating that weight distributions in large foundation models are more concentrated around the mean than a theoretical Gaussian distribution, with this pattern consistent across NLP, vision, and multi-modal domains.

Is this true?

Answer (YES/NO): NO